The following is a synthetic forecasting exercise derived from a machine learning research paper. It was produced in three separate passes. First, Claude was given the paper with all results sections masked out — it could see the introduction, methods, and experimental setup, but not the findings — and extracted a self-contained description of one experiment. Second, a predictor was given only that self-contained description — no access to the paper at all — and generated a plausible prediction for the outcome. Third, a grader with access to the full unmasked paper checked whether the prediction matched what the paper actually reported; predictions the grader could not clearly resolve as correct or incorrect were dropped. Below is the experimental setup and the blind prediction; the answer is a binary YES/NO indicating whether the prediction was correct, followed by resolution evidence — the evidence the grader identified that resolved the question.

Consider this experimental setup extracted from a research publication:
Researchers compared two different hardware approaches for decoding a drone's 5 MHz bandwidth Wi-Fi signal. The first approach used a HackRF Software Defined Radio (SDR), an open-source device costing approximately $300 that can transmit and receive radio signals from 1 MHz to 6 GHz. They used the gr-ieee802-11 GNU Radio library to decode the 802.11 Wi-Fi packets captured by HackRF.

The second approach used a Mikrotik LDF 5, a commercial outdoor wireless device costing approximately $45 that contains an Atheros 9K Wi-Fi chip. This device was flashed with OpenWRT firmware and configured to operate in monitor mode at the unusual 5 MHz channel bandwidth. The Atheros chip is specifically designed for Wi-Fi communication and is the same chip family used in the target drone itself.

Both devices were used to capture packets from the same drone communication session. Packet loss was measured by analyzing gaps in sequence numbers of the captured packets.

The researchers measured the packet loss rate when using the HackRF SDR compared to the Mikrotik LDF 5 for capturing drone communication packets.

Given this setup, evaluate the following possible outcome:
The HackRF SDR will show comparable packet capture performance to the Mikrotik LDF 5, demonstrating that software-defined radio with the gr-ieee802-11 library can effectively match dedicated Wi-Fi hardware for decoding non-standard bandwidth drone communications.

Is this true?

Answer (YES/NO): NO